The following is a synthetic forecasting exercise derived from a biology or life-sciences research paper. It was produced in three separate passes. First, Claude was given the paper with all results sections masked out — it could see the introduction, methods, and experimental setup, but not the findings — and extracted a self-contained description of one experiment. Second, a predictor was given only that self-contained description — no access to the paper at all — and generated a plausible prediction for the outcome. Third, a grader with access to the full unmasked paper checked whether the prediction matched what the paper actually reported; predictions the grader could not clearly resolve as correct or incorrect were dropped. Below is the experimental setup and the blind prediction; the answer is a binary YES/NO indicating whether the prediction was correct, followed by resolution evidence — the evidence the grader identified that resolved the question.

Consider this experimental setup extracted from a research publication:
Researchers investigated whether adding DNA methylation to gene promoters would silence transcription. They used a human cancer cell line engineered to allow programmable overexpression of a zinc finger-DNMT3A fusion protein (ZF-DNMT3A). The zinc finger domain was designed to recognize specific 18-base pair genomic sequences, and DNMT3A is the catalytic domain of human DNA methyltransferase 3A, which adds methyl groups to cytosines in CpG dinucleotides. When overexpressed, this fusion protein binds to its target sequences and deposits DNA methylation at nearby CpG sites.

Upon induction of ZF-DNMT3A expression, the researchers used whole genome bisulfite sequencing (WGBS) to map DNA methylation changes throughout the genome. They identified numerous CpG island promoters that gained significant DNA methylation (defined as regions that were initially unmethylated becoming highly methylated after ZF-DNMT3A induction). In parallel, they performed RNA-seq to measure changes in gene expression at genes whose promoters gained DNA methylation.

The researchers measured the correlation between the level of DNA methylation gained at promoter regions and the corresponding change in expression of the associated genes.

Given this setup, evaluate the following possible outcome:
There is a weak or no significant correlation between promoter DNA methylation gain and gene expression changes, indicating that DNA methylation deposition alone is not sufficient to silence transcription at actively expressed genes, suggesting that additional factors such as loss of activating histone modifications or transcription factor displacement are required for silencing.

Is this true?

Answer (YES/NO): YES